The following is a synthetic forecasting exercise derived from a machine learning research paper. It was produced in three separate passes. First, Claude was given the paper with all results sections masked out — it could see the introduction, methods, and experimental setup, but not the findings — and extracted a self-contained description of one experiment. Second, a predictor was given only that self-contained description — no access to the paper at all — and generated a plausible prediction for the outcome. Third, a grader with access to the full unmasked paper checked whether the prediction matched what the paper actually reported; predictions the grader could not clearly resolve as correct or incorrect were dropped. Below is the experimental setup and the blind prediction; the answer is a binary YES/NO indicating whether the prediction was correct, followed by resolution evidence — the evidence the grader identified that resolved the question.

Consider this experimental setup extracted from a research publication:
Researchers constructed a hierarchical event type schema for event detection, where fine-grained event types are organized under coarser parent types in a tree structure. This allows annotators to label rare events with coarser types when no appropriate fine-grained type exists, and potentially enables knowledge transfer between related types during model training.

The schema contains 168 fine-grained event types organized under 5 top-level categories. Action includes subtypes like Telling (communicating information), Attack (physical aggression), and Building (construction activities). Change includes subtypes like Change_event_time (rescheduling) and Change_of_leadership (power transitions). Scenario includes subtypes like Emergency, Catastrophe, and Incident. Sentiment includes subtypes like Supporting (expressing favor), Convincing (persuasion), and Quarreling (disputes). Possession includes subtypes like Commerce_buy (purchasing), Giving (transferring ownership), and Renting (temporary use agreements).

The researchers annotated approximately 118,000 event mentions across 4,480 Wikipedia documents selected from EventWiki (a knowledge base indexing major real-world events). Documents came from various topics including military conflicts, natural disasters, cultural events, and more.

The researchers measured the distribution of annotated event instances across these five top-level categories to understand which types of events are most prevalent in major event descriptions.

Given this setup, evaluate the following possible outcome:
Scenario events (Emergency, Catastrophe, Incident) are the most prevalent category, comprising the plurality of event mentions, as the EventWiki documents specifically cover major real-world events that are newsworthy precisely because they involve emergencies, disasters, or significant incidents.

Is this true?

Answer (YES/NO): NO